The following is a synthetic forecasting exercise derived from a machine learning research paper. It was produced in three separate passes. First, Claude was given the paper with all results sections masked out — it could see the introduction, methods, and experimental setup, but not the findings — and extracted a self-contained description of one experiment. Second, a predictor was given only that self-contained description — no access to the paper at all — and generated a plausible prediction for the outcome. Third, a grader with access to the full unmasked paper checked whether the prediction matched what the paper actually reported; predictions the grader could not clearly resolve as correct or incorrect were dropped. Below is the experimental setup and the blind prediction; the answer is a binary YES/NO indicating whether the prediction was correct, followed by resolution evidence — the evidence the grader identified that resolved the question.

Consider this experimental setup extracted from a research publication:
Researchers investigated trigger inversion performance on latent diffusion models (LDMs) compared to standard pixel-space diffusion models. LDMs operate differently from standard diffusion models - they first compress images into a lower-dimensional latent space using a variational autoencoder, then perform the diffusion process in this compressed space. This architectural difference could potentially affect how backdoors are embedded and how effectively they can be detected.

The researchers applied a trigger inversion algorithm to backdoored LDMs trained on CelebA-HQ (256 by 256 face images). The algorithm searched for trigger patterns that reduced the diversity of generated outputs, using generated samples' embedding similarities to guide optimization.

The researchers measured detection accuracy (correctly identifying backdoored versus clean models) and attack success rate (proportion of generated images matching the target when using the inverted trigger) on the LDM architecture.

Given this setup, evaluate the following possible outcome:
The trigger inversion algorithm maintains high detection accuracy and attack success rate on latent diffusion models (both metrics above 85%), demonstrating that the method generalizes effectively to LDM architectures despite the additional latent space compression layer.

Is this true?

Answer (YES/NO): YES